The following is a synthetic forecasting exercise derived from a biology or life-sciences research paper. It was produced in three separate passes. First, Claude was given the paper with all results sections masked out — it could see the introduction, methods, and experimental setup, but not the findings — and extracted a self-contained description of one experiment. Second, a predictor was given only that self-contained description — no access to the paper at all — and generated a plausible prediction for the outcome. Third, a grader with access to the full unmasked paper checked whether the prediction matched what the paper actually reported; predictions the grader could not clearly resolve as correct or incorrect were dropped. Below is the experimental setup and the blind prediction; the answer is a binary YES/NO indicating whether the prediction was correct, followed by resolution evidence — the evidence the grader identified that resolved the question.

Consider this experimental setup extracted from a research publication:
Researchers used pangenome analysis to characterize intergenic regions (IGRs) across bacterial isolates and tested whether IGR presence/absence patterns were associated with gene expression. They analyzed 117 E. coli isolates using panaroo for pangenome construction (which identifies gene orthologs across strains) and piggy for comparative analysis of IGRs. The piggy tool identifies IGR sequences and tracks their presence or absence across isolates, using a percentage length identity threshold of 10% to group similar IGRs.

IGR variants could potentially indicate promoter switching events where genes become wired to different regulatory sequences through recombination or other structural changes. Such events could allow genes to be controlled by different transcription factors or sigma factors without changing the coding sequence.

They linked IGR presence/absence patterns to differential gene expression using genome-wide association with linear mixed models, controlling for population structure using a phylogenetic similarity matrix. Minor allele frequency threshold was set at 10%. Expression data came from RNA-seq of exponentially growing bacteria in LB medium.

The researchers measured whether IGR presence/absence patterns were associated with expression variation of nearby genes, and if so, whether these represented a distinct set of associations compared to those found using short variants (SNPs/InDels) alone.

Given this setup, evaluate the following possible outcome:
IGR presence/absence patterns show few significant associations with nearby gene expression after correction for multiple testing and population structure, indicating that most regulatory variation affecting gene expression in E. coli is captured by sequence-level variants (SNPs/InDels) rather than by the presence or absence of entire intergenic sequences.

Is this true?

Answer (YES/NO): NO